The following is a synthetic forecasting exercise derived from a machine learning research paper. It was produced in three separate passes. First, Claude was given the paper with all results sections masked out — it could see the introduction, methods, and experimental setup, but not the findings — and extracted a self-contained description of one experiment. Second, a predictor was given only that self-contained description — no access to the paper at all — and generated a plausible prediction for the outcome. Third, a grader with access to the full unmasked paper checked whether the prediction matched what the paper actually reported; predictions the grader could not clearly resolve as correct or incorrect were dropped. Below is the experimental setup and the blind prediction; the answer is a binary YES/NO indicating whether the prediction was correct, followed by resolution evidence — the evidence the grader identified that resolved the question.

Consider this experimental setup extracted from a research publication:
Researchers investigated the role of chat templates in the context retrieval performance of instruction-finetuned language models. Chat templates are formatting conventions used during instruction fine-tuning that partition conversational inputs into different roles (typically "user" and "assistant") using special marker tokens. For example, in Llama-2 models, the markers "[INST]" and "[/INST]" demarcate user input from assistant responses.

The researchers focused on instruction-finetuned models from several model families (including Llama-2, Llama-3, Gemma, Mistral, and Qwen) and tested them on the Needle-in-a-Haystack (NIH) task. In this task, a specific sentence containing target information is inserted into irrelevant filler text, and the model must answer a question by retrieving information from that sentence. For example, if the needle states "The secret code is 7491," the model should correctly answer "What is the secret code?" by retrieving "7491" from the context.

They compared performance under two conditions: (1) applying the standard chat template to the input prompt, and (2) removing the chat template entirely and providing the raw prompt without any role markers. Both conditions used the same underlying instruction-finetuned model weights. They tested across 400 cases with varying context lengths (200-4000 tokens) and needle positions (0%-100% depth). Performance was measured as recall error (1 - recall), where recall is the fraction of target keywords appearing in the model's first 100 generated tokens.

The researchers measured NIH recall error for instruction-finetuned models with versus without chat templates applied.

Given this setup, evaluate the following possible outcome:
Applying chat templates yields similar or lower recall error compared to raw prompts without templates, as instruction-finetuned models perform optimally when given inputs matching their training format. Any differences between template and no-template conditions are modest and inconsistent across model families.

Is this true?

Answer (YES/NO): NO